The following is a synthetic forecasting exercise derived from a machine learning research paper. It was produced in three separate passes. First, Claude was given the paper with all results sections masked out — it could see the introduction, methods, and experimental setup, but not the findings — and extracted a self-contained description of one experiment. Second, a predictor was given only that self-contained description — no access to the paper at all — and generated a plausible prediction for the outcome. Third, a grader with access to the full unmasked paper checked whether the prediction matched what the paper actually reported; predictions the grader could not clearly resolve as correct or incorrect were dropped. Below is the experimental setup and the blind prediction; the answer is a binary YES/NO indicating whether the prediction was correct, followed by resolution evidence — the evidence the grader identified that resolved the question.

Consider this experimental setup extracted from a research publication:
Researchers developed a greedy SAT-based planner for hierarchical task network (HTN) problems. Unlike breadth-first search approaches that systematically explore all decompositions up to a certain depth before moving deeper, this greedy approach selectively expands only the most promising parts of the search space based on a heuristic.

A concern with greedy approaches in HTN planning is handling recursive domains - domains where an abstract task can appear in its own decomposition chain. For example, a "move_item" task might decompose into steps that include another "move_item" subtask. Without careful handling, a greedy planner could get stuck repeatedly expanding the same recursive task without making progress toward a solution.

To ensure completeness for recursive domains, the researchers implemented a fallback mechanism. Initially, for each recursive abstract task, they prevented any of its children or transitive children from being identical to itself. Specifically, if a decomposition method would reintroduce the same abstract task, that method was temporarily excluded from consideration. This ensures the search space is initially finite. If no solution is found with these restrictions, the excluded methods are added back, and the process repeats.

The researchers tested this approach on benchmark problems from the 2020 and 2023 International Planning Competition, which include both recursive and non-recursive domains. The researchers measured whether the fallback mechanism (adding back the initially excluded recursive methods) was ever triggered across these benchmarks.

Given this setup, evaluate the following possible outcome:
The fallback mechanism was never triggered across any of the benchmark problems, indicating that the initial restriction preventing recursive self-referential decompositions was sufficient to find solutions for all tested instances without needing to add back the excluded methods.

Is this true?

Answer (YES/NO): YES